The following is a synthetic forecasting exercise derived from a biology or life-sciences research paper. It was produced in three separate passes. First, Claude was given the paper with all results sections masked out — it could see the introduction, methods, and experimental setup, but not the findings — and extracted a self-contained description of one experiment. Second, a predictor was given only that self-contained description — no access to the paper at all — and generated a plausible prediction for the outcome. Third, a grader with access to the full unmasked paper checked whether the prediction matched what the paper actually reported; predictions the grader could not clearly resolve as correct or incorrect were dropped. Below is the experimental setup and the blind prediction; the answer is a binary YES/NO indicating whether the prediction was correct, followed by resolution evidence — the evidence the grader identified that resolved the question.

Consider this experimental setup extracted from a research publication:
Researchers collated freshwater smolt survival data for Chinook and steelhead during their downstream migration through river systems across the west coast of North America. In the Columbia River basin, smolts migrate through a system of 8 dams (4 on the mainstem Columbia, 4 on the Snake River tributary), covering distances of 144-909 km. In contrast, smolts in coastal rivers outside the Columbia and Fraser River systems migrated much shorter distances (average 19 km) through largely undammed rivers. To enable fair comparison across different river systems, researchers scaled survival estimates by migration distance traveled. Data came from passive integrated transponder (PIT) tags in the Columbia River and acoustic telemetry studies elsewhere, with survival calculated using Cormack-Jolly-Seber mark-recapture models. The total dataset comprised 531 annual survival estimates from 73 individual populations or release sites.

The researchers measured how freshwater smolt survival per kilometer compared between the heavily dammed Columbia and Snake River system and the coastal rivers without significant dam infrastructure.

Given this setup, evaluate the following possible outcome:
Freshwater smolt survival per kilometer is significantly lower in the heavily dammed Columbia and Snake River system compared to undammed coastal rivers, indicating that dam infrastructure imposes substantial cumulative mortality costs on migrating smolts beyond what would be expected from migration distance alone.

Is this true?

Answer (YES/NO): NO